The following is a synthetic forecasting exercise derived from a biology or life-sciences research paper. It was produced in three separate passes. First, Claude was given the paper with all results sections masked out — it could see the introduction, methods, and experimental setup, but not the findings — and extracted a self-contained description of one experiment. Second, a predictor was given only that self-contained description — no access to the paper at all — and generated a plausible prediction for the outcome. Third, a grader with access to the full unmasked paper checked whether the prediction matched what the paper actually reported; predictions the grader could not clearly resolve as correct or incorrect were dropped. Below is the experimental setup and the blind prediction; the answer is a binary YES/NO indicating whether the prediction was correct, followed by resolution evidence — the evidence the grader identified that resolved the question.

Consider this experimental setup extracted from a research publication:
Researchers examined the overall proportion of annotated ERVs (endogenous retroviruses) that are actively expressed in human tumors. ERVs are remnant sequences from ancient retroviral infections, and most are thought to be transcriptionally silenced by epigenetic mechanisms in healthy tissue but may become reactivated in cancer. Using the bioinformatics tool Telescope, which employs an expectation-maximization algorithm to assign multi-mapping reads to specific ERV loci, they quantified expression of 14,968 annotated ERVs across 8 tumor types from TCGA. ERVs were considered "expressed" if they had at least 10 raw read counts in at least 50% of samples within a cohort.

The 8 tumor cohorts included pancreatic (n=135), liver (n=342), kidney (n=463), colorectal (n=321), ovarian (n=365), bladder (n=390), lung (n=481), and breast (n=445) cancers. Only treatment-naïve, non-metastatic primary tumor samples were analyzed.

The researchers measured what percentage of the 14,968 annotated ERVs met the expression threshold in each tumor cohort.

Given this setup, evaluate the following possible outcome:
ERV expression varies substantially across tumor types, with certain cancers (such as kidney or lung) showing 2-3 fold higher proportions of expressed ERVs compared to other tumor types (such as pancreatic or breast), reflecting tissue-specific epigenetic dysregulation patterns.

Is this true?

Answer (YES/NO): NO